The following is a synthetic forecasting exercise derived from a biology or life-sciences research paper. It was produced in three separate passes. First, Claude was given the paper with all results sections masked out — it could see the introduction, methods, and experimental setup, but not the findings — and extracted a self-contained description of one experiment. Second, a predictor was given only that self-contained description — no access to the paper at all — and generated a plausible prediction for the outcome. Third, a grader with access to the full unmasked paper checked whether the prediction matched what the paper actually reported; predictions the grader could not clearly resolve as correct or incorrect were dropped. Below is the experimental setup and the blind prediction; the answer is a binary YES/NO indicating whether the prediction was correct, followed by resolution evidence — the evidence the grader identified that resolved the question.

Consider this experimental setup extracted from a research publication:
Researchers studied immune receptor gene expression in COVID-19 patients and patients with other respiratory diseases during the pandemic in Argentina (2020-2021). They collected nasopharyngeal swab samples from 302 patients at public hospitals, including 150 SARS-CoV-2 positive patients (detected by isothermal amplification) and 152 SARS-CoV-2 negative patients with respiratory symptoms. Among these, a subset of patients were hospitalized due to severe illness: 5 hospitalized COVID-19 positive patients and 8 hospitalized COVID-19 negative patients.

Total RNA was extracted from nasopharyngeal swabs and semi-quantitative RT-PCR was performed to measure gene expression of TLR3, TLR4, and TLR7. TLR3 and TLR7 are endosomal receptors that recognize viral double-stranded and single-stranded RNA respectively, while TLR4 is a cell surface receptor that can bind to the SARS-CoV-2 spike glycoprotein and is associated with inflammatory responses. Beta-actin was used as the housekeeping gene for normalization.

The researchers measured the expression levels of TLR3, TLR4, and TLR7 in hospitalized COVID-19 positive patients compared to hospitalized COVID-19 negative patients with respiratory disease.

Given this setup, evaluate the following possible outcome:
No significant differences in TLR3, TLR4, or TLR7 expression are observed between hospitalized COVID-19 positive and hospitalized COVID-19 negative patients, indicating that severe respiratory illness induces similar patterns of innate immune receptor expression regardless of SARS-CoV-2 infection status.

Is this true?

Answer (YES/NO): YES